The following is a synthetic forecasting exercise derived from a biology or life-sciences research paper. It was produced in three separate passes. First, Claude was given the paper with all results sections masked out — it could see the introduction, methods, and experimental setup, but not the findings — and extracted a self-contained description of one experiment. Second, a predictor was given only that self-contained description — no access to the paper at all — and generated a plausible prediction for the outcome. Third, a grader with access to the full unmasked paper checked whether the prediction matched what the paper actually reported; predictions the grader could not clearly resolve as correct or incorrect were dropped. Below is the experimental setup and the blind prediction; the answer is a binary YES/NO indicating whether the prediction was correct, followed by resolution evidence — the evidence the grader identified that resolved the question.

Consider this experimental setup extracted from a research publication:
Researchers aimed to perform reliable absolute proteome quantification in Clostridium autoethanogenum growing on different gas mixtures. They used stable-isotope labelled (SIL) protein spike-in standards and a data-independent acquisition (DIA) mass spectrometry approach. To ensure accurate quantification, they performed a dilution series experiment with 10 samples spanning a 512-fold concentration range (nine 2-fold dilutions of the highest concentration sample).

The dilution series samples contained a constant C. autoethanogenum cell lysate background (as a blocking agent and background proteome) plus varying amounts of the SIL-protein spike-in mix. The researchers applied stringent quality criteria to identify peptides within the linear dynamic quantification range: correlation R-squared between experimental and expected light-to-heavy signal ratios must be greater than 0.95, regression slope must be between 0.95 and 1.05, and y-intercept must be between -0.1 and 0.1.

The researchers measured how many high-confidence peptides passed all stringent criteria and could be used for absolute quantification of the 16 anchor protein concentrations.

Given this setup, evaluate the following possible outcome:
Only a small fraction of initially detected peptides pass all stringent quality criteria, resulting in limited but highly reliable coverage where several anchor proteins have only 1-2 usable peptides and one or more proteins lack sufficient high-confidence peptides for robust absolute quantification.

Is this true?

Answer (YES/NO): NO